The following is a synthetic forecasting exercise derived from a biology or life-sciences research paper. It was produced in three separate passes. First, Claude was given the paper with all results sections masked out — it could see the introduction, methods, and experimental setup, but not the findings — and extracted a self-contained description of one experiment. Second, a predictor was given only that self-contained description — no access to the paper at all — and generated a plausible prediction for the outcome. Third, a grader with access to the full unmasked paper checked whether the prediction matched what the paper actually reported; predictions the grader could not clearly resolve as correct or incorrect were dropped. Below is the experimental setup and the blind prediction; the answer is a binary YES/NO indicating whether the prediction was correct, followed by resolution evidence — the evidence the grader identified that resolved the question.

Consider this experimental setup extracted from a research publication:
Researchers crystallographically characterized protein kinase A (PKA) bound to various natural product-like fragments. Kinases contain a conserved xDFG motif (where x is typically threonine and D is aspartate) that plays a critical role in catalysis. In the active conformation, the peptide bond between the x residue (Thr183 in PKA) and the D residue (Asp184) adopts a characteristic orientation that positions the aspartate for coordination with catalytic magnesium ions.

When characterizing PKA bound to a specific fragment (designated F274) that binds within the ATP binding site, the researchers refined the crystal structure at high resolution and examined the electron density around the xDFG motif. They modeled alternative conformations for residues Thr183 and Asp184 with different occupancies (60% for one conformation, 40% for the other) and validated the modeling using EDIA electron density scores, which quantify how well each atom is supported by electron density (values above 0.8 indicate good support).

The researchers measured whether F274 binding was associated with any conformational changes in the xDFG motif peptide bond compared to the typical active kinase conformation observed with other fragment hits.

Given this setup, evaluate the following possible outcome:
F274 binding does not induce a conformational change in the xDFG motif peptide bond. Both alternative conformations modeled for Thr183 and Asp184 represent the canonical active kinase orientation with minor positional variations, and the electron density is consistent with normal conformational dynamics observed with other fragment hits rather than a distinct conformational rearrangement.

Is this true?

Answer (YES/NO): NO